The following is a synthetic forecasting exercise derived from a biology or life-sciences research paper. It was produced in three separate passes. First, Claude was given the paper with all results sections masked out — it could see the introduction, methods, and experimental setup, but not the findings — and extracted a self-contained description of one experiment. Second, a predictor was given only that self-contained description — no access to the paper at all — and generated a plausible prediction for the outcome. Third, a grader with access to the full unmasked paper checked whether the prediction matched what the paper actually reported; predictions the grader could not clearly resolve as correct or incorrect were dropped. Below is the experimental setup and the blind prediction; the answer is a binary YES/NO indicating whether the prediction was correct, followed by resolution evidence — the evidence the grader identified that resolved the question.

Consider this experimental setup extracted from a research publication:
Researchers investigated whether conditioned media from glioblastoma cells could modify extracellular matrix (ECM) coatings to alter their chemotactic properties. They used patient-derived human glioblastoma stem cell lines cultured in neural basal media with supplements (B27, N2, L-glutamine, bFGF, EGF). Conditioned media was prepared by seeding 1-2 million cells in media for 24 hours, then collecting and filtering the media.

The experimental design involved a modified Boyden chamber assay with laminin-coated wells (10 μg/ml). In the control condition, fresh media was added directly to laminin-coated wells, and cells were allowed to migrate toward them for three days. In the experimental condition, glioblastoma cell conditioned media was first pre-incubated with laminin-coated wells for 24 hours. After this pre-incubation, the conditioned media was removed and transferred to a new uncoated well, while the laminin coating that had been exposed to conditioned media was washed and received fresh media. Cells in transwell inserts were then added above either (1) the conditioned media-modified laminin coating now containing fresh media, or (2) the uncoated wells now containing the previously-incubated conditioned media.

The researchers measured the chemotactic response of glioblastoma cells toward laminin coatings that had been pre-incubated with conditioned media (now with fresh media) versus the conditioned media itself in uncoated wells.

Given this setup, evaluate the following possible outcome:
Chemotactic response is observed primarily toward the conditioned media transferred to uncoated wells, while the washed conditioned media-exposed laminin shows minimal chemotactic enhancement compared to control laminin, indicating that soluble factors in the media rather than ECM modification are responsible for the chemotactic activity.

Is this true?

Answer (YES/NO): YES